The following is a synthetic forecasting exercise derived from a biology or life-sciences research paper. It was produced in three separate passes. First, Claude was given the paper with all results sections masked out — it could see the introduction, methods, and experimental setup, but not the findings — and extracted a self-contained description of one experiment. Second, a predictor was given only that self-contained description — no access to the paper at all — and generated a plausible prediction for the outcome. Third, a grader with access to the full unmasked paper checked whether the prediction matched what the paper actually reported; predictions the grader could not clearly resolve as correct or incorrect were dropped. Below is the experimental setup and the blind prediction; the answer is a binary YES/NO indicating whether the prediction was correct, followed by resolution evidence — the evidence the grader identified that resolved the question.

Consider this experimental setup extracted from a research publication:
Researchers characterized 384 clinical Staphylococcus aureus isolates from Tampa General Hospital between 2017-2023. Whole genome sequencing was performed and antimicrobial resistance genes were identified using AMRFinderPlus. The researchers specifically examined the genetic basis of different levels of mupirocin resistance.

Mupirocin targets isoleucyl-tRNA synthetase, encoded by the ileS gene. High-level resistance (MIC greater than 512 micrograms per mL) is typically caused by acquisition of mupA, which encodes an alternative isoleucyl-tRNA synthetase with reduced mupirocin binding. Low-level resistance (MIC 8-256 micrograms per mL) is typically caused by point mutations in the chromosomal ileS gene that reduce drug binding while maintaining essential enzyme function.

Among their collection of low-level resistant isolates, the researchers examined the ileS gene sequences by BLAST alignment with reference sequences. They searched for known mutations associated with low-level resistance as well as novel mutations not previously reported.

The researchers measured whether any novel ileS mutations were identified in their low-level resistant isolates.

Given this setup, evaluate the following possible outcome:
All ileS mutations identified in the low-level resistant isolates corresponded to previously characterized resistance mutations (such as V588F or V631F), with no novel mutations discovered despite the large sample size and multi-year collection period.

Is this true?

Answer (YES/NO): NO